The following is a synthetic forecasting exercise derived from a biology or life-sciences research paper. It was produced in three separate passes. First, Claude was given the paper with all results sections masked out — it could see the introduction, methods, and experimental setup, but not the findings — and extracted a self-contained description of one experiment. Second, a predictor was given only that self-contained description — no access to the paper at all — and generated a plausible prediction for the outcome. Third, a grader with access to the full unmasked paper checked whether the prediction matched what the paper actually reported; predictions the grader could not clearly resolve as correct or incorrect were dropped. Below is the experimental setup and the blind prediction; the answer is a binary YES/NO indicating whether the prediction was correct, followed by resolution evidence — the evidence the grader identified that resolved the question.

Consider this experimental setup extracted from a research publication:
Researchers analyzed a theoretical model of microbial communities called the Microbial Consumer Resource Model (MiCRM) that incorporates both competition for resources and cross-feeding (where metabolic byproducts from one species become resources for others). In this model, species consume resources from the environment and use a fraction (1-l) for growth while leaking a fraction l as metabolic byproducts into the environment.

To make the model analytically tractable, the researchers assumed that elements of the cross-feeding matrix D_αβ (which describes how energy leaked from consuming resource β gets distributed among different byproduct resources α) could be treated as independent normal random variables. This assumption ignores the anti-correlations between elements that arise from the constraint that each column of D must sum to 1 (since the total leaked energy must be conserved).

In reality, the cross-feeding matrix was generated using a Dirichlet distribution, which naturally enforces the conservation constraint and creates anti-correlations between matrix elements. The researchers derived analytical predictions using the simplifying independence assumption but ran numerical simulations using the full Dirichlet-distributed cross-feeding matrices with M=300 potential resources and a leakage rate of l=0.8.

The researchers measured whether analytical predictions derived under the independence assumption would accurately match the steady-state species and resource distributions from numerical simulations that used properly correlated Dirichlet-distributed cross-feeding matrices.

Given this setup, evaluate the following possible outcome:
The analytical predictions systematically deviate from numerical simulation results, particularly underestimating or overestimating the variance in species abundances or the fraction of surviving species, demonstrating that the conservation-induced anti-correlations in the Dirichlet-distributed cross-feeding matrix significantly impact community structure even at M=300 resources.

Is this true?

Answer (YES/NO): NO